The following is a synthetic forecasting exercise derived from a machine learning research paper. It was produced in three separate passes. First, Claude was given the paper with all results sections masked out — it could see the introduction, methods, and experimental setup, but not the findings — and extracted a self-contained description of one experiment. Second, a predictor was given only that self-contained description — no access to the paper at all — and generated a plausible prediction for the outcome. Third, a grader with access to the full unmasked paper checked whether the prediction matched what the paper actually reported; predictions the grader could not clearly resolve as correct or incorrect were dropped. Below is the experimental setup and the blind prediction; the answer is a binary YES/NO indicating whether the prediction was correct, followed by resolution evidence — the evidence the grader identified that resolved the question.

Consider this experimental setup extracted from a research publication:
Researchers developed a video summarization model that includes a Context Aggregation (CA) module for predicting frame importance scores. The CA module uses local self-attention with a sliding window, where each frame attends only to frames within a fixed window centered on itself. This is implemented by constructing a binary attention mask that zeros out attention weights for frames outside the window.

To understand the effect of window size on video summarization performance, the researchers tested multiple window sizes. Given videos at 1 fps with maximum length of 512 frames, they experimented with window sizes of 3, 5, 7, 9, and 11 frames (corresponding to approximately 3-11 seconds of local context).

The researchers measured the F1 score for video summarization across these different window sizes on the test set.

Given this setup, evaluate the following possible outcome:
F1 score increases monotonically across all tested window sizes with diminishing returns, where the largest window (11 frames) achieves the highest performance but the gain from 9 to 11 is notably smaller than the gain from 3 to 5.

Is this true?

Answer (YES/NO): NO